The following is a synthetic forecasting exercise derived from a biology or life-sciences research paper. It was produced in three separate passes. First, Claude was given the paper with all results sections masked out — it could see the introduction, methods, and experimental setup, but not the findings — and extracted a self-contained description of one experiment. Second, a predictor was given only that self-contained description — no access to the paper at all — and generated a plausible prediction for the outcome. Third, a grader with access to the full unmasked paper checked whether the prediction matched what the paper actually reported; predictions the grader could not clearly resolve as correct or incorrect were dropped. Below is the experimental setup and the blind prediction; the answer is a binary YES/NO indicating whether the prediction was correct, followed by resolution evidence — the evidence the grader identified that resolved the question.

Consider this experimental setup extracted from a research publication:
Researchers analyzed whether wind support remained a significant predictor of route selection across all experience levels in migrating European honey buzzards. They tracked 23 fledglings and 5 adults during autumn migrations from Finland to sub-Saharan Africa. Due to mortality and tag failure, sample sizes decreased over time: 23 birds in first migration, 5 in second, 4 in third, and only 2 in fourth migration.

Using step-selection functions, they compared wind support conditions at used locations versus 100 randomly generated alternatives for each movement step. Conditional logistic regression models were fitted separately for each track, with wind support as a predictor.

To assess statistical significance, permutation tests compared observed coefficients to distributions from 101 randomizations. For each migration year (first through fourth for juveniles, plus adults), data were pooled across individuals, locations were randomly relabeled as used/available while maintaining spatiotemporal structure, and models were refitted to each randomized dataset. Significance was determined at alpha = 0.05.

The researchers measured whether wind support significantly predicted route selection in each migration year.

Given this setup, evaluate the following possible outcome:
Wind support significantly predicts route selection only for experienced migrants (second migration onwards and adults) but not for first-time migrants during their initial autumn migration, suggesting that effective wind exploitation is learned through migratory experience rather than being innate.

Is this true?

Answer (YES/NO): NO